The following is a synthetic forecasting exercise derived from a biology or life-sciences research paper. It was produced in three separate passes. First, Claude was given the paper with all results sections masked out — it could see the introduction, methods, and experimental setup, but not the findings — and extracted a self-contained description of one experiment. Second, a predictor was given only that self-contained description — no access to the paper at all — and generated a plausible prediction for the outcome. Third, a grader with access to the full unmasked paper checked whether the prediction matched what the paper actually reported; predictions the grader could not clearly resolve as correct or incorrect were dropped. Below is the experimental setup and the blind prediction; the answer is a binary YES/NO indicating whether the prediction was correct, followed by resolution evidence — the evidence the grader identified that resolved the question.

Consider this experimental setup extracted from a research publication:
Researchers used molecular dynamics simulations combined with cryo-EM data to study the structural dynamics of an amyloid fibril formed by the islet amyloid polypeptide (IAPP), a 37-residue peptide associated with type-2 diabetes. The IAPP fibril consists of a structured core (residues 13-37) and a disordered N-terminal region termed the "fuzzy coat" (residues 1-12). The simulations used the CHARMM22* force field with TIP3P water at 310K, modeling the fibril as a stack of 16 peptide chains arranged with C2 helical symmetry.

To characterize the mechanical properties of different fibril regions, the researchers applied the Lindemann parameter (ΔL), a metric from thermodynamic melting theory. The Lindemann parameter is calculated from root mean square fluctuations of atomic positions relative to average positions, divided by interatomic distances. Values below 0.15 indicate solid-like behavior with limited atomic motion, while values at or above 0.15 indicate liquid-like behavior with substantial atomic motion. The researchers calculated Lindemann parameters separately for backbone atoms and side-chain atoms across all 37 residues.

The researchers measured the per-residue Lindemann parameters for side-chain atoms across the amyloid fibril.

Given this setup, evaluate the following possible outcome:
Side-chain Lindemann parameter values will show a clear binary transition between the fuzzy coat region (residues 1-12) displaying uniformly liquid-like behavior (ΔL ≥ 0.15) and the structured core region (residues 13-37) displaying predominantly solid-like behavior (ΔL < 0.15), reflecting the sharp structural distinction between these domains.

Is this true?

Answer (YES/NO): NO